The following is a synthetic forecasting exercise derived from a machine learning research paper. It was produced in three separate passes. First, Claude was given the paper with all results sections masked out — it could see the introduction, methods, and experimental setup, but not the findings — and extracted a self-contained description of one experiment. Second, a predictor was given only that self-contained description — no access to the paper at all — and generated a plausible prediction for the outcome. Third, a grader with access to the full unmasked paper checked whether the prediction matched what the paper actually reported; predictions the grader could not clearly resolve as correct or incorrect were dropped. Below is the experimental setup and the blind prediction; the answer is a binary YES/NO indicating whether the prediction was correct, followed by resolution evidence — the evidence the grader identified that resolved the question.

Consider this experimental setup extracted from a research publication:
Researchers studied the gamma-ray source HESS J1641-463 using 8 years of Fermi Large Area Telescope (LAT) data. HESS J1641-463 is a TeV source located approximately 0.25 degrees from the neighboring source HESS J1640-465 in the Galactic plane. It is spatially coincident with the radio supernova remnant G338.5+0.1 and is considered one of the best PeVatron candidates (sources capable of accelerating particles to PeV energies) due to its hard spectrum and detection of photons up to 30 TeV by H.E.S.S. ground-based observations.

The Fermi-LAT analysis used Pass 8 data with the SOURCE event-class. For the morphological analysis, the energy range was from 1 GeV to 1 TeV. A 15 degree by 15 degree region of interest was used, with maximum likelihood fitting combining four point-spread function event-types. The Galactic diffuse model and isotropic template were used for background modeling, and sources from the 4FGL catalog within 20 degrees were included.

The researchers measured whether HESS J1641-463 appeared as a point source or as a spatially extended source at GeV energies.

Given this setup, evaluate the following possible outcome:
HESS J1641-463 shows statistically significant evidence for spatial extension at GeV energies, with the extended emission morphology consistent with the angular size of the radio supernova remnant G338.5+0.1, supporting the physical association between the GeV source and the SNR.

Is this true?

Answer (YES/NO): NO